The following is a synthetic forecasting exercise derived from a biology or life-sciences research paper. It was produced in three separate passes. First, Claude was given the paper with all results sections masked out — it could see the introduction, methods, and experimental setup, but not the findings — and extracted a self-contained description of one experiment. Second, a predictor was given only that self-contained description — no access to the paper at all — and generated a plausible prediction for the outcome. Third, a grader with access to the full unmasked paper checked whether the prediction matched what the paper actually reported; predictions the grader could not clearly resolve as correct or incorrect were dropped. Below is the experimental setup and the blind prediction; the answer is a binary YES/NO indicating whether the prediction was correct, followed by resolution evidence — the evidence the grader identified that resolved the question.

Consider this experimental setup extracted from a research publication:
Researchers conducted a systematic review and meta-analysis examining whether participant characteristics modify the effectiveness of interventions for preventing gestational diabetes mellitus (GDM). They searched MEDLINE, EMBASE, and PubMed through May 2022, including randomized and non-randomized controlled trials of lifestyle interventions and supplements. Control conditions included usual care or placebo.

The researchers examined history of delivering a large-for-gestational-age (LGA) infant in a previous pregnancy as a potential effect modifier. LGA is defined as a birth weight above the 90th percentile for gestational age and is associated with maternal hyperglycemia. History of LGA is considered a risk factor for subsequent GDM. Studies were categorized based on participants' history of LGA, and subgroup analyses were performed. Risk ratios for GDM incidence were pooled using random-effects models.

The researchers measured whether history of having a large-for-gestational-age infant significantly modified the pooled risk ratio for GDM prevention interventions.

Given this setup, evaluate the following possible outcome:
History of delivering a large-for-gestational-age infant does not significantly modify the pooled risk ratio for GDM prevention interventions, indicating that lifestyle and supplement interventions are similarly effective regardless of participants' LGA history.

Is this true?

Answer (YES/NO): YES